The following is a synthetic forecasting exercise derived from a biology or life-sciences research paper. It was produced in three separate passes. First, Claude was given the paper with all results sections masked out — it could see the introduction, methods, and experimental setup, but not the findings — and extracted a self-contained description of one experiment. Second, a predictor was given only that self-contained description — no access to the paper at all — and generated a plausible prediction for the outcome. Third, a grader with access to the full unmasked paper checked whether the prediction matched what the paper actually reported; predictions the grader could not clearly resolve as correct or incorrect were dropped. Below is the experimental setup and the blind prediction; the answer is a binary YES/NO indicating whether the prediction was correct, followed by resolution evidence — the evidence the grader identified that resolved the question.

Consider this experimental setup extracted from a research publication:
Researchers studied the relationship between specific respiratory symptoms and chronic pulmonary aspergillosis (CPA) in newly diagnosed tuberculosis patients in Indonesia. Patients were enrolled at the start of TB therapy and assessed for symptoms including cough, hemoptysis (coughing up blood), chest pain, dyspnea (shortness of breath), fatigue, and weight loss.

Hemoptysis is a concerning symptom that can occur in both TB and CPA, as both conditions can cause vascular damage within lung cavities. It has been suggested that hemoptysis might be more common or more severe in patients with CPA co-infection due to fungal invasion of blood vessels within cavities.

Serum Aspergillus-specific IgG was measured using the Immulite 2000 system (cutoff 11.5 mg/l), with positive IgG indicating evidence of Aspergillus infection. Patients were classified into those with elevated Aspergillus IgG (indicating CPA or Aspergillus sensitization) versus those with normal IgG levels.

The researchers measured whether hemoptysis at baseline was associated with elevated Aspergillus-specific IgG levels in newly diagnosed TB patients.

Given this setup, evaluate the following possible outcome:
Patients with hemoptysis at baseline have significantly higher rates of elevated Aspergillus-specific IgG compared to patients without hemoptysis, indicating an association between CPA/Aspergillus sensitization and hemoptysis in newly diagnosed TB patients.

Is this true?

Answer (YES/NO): NO